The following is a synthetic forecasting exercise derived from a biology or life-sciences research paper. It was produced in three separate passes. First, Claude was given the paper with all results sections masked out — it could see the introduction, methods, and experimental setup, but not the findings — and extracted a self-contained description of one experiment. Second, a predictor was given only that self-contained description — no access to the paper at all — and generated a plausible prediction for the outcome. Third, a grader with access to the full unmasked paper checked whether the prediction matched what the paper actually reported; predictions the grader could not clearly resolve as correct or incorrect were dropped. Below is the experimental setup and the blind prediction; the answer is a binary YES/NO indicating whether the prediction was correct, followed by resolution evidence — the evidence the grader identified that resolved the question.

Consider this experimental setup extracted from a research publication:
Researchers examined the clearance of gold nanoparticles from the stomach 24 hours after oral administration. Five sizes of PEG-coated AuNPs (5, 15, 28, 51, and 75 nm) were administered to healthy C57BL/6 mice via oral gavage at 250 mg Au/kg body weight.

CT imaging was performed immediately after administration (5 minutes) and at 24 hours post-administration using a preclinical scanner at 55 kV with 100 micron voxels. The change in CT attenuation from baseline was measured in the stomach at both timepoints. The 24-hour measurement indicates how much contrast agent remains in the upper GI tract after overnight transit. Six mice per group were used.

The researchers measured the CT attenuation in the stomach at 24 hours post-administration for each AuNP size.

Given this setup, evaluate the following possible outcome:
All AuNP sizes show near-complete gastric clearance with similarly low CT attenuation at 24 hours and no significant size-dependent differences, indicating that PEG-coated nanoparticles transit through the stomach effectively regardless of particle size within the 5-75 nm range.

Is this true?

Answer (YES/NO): YES